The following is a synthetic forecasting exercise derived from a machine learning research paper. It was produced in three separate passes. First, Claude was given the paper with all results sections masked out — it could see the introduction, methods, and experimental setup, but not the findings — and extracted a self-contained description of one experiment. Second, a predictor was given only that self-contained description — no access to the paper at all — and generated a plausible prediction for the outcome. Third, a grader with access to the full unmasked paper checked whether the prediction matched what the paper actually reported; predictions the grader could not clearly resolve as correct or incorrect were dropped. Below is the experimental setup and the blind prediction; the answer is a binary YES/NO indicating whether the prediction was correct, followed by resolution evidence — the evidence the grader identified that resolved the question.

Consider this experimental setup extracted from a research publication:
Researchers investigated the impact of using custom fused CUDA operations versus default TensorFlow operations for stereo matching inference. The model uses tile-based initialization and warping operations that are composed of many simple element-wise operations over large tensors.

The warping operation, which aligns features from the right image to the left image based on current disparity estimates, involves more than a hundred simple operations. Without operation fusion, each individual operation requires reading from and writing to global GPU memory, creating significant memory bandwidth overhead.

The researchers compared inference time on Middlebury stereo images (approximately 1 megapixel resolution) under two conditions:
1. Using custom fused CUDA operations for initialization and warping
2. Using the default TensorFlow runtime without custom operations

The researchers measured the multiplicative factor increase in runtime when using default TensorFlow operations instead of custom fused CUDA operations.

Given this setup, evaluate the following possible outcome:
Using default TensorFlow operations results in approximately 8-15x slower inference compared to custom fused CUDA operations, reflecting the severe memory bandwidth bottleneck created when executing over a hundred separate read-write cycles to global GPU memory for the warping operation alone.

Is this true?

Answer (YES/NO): NO